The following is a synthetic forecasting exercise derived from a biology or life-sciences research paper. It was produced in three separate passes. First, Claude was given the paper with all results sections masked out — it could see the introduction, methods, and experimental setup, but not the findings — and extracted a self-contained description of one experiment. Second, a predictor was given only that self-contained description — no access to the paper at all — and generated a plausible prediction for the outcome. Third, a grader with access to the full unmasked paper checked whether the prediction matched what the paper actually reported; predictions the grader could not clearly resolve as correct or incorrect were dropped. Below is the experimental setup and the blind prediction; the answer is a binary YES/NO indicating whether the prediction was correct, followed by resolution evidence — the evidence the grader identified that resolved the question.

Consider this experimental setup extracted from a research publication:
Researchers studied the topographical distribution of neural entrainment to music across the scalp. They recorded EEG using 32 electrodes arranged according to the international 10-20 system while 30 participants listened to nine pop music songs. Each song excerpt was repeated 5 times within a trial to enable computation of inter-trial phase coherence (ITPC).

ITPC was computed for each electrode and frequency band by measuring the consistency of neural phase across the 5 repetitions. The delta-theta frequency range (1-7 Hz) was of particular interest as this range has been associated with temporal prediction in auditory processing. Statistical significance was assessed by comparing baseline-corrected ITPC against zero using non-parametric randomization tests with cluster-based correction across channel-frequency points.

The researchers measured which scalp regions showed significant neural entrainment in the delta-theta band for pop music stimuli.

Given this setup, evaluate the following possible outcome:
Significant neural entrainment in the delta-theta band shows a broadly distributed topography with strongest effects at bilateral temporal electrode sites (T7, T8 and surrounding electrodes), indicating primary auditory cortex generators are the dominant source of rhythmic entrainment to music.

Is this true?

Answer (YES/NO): NO